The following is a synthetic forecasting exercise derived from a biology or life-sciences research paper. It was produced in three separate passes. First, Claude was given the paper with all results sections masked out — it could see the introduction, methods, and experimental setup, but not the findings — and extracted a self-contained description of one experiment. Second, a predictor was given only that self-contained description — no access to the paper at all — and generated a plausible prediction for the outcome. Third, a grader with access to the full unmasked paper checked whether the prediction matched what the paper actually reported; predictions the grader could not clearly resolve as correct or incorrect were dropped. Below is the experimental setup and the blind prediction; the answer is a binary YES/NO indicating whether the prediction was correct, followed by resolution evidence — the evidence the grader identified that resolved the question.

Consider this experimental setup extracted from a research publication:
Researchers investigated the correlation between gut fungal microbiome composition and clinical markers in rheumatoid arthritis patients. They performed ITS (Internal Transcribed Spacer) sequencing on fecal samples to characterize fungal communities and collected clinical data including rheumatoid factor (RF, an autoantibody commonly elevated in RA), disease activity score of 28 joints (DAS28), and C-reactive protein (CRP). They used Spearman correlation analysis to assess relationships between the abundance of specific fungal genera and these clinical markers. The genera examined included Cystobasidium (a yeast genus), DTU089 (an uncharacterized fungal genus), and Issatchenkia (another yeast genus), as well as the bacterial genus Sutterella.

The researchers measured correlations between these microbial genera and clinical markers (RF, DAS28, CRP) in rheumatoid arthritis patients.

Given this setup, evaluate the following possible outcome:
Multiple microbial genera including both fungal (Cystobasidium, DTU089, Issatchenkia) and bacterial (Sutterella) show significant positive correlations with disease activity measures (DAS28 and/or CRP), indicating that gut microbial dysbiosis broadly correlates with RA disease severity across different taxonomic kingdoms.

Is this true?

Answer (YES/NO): NO